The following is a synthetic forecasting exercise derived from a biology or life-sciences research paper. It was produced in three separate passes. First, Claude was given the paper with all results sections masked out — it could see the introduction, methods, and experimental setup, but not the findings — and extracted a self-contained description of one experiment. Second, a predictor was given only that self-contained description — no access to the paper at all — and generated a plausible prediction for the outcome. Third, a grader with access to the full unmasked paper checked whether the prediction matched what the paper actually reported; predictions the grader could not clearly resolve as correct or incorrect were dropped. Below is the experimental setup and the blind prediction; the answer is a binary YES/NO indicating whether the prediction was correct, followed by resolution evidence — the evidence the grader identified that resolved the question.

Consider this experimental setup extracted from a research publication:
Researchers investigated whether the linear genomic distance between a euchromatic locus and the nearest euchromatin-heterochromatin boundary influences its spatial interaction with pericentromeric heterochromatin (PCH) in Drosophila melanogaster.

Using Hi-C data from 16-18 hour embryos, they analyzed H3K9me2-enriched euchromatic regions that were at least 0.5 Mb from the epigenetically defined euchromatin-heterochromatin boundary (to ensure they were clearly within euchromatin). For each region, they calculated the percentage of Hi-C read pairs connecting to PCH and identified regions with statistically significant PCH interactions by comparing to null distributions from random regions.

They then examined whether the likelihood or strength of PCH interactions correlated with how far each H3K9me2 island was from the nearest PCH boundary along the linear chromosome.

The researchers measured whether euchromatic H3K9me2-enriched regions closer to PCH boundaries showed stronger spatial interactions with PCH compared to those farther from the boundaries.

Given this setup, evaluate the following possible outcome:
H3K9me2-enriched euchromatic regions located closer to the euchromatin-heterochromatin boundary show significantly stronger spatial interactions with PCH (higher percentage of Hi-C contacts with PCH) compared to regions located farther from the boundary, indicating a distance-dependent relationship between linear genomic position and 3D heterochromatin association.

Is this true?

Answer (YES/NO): YES